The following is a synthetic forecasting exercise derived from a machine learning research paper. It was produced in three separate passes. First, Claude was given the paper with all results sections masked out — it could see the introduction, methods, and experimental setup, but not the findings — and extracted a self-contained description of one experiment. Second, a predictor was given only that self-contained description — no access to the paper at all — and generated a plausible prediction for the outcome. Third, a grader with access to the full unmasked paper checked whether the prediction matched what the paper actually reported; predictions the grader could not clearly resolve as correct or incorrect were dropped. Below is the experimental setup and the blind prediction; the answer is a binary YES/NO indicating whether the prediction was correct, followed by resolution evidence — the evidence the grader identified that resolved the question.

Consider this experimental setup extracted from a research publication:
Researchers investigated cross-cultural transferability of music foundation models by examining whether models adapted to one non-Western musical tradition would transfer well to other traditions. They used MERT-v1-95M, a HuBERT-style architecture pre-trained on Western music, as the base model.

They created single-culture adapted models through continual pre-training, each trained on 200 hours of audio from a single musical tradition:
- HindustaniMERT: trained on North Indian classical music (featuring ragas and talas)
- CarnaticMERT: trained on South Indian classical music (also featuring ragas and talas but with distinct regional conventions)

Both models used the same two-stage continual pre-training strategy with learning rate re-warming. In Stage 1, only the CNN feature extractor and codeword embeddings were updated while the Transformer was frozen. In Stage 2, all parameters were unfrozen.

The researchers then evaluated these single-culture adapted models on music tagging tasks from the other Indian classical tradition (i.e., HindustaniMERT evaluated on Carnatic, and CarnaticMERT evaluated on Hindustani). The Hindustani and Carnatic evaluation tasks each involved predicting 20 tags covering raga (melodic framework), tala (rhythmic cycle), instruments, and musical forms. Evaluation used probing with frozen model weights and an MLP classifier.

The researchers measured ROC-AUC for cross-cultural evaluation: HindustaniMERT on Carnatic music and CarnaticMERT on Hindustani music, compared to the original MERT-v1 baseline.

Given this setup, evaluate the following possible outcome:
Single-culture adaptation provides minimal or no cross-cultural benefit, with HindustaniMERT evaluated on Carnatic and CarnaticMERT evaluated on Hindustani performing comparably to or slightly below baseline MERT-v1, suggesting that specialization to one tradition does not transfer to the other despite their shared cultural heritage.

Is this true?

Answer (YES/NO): NO